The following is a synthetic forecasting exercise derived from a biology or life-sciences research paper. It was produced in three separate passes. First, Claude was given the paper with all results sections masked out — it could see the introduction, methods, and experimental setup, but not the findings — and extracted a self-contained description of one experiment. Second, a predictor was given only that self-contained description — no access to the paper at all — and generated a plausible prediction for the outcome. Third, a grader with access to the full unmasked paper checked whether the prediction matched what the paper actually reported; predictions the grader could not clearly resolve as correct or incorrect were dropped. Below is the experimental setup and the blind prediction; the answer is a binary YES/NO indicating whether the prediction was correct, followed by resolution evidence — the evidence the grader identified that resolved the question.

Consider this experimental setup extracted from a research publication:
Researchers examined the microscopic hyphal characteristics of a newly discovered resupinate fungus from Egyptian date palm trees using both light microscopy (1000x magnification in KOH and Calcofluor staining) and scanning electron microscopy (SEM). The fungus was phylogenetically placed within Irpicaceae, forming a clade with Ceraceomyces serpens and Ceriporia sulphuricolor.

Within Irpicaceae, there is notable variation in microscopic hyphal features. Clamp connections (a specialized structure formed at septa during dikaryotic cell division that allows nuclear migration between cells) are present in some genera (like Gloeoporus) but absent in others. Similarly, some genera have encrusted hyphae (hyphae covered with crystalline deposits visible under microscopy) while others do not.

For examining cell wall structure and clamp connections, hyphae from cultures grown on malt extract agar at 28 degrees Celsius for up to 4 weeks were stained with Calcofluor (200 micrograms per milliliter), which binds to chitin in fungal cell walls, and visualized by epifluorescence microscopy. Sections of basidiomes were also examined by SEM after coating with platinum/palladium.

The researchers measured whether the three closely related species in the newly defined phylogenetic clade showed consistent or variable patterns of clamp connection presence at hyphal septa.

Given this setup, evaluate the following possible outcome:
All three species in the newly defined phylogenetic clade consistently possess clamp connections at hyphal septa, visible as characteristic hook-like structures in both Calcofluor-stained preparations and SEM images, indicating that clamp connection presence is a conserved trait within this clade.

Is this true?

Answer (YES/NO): NO